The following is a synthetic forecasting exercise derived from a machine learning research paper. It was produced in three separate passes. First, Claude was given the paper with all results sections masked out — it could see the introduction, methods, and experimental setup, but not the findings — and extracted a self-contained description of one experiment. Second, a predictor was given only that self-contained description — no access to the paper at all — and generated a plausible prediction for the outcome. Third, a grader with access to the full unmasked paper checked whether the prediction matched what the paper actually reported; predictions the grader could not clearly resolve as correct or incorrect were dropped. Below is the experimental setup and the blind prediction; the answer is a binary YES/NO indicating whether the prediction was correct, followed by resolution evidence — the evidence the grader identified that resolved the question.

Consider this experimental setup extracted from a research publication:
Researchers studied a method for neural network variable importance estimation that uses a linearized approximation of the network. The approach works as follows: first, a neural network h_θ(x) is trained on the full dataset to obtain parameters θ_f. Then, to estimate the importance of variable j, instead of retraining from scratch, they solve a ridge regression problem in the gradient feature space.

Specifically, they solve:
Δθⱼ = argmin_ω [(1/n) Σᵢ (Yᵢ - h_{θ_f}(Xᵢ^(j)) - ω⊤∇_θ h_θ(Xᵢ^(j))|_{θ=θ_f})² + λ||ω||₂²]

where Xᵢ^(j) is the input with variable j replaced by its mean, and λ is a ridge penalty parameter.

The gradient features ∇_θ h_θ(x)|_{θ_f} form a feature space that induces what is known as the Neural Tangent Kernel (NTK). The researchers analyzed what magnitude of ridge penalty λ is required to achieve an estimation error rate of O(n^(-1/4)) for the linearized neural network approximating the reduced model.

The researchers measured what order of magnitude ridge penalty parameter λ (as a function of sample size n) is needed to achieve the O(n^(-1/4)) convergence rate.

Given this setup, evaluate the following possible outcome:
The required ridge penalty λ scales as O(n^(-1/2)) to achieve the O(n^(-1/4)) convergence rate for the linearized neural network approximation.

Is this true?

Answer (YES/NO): NO